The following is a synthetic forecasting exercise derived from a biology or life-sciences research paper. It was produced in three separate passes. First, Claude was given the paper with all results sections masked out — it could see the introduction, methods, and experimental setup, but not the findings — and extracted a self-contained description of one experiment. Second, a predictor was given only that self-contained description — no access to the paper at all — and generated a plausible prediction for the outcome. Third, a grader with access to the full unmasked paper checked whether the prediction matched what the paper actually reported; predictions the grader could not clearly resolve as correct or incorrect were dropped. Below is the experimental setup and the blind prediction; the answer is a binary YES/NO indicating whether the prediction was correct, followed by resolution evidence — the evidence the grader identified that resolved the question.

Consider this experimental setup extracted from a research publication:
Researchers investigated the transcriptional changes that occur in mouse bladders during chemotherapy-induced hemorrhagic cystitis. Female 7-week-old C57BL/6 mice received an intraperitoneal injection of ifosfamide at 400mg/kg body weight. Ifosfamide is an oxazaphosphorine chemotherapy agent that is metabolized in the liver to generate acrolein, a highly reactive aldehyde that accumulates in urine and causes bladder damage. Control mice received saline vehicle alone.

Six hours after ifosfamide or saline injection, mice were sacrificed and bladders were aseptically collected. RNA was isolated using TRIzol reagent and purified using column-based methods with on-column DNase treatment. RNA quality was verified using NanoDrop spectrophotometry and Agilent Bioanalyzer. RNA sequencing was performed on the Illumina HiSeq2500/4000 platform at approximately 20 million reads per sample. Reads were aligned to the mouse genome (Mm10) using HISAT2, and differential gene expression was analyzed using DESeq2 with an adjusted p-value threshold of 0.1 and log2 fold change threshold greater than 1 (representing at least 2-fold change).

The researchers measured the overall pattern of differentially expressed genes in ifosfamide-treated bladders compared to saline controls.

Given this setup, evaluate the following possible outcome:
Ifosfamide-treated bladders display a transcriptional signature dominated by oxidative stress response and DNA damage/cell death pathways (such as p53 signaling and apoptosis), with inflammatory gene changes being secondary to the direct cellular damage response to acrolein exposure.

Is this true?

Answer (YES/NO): NO